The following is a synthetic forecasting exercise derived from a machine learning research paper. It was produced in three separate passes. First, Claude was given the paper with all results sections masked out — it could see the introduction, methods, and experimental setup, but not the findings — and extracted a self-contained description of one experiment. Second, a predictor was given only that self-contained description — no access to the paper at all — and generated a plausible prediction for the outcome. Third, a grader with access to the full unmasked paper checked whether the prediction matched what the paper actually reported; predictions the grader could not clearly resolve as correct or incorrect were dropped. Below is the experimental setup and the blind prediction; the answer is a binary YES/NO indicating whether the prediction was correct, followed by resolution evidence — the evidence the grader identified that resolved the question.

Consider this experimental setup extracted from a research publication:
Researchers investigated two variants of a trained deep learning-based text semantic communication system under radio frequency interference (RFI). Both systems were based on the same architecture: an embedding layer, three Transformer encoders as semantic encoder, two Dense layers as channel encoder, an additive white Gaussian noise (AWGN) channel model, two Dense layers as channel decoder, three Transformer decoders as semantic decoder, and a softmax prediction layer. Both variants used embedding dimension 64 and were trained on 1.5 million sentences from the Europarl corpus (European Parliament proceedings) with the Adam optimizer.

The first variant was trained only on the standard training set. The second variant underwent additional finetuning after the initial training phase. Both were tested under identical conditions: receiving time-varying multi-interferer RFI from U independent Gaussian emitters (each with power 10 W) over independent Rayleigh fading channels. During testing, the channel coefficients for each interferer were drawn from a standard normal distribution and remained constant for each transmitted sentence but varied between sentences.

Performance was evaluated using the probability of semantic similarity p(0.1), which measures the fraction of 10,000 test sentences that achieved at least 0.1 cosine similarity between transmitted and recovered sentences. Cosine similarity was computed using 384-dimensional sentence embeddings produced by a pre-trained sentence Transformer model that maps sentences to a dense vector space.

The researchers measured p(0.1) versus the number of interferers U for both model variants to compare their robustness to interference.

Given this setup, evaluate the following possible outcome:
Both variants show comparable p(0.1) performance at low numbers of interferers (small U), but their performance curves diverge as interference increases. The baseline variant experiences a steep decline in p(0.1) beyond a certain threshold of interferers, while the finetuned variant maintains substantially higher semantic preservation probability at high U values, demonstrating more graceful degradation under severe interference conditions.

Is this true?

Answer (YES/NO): NO